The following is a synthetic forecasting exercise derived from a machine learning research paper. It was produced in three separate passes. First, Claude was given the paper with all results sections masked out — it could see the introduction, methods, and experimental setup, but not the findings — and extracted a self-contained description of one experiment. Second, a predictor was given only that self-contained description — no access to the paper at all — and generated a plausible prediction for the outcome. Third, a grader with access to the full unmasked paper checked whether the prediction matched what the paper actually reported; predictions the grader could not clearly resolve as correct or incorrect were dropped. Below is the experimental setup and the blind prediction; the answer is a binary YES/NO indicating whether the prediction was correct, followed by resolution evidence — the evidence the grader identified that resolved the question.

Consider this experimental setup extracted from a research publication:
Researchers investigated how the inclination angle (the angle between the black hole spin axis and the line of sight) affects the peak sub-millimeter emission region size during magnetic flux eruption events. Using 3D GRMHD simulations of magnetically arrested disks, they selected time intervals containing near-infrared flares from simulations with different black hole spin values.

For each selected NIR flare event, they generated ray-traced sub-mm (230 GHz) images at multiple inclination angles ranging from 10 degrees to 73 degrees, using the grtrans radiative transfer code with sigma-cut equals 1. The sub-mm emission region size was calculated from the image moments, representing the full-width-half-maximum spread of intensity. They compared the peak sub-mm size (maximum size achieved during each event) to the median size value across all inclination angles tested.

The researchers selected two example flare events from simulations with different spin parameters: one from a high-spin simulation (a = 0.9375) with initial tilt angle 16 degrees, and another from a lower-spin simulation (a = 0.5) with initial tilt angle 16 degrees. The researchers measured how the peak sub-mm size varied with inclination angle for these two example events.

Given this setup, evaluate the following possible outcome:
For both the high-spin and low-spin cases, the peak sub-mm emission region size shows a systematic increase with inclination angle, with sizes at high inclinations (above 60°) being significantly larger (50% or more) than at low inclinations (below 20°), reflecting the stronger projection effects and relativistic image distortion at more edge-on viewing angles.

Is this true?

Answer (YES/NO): NO